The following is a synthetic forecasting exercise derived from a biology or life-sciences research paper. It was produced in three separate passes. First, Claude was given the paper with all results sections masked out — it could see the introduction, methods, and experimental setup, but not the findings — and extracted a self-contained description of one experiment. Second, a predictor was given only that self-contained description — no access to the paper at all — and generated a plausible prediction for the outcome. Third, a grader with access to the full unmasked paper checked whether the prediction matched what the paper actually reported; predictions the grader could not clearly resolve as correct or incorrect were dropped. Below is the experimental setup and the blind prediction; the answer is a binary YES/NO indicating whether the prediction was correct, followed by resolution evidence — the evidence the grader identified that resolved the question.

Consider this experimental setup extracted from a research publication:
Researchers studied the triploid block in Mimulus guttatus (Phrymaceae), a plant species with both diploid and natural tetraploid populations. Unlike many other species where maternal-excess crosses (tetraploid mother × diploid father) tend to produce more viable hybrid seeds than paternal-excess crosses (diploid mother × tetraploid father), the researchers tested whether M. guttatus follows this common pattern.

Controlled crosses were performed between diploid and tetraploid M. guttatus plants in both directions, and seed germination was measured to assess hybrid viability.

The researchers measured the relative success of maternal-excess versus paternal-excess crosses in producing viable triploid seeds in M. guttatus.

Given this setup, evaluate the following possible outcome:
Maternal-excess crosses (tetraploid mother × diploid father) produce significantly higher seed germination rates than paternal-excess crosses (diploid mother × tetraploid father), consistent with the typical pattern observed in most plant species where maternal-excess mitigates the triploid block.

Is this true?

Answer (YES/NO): NO